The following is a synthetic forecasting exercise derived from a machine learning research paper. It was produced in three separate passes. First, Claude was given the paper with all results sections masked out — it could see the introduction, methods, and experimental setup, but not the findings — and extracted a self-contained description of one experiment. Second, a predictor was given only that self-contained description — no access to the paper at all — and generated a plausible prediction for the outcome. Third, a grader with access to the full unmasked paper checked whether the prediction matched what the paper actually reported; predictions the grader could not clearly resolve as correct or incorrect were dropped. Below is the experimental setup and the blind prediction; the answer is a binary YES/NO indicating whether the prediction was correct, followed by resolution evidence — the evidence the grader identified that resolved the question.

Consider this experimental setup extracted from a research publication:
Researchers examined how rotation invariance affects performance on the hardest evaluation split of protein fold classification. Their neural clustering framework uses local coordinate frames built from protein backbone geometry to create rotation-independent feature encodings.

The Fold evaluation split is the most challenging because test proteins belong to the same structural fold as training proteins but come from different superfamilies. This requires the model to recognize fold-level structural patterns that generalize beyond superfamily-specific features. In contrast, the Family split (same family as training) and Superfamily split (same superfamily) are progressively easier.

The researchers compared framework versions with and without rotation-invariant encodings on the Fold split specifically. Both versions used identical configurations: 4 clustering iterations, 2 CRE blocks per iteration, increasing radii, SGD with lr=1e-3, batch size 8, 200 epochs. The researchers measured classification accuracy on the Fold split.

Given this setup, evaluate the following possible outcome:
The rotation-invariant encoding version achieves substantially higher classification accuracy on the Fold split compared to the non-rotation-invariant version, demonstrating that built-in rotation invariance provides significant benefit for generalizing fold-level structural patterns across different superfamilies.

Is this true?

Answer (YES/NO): YES